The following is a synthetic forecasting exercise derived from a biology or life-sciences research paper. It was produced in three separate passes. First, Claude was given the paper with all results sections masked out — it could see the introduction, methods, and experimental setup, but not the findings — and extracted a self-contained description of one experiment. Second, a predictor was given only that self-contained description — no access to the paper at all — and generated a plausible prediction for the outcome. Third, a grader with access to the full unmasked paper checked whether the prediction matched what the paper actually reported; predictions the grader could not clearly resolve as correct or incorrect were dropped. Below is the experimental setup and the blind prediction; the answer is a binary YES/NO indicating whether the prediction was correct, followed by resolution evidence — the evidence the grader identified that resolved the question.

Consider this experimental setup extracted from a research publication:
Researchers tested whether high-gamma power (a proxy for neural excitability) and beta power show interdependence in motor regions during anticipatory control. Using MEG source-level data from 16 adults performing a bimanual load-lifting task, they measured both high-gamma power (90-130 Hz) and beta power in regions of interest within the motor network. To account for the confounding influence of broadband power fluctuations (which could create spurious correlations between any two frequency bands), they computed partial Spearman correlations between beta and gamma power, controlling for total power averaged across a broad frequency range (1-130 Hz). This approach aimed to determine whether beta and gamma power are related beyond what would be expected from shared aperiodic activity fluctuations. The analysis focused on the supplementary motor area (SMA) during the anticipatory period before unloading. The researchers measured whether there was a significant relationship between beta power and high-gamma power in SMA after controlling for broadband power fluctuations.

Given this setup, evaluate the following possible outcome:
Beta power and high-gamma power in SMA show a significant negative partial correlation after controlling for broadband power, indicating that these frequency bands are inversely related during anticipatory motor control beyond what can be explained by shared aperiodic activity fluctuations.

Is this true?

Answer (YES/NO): YES